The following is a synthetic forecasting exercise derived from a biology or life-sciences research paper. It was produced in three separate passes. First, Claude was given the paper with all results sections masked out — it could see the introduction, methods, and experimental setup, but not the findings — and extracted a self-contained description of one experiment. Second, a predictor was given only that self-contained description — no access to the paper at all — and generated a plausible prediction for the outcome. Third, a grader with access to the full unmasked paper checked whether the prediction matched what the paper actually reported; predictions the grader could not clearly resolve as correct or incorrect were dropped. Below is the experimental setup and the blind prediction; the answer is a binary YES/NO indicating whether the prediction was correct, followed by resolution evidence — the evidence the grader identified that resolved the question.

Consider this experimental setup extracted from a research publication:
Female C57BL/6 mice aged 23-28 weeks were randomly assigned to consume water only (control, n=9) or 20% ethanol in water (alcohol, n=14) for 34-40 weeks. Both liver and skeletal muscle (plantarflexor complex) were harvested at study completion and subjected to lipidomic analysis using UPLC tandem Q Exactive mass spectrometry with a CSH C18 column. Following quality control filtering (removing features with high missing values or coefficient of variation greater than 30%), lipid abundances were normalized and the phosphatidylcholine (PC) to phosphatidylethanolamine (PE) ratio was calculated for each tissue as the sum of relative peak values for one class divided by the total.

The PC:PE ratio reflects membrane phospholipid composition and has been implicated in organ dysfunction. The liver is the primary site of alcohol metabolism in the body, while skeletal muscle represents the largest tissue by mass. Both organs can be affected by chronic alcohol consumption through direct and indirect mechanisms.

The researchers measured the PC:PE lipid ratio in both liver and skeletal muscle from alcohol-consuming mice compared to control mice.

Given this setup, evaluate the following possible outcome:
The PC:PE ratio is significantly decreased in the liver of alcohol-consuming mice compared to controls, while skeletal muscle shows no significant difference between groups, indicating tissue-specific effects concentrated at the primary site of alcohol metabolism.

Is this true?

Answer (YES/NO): NO